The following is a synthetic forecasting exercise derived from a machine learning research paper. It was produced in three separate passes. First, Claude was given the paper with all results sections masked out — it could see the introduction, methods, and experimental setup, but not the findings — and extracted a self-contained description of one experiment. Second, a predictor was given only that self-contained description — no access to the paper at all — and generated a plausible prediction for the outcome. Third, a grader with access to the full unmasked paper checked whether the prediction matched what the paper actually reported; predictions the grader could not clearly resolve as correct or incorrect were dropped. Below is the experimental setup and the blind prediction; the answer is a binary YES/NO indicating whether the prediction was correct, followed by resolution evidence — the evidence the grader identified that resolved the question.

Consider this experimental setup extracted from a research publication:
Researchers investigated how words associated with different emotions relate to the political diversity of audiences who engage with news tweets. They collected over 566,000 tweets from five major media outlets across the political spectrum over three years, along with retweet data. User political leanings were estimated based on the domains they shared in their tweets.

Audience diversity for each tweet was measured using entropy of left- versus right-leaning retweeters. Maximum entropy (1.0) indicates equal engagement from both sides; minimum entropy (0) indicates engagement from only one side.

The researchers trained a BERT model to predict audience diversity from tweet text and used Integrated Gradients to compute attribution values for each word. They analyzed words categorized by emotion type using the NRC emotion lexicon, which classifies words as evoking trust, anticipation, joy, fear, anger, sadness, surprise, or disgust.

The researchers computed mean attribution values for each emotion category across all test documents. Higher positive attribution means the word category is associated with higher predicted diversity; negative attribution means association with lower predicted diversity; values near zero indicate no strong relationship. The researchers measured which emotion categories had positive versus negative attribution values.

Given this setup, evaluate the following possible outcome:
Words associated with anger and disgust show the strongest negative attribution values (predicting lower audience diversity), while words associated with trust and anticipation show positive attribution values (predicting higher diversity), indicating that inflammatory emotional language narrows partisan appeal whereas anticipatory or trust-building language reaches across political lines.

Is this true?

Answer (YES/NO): NO